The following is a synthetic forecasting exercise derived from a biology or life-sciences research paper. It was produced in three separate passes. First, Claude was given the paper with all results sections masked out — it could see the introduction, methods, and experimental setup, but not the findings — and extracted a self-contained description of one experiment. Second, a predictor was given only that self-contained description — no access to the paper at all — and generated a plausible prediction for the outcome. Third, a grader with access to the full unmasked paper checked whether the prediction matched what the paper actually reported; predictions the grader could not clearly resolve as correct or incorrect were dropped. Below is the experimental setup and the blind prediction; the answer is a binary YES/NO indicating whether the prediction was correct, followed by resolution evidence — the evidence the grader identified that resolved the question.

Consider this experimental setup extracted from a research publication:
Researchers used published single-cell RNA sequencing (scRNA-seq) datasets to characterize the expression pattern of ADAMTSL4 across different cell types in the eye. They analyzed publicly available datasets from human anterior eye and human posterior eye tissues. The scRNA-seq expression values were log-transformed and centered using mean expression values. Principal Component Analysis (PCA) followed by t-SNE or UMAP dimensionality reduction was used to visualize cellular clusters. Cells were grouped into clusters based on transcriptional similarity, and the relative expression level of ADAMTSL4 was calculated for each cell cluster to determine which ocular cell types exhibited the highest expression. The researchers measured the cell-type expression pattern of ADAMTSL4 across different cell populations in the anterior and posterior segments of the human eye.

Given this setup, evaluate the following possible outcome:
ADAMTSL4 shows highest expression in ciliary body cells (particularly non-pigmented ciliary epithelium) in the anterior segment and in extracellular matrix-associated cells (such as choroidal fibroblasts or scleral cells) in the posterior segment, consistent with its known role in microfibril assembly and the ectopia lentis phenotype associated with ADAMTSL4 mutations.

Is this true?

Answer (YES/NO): NO